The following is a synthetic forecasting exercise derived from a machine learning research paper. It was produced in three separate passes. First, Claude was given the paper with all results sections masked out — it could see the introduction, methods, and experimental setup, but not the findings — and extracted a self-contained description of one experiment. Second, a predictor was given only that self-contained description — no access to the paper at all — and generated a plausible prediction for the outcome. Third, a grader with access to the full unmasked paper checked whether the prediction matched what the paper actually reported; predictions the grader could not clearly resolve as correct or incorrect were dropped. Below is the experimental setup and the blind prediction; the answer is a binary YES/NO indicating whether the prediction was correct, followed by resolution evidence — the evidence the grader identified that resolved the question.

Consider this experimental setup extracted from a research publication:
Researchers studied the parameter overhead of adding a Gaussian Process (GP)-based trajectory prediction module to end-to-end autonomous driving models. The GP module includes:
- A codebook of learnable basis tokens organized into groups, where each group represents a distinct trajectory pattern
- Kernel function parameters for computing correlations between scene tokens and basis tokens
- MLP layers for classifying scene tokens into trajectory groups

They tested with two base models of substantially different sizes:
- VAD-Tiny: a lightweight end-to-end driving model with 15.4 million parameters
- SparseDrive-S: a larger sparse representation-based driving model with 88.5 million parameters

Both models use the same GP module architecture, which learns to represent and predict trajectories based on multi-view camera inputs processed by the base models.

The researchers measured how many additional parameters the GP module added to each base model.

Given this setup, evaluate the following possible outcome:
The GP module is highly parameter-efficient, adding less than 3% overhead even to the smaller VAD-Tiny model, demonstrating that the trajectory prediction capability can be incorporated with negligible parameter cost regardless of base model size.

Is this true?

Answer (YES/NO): NO